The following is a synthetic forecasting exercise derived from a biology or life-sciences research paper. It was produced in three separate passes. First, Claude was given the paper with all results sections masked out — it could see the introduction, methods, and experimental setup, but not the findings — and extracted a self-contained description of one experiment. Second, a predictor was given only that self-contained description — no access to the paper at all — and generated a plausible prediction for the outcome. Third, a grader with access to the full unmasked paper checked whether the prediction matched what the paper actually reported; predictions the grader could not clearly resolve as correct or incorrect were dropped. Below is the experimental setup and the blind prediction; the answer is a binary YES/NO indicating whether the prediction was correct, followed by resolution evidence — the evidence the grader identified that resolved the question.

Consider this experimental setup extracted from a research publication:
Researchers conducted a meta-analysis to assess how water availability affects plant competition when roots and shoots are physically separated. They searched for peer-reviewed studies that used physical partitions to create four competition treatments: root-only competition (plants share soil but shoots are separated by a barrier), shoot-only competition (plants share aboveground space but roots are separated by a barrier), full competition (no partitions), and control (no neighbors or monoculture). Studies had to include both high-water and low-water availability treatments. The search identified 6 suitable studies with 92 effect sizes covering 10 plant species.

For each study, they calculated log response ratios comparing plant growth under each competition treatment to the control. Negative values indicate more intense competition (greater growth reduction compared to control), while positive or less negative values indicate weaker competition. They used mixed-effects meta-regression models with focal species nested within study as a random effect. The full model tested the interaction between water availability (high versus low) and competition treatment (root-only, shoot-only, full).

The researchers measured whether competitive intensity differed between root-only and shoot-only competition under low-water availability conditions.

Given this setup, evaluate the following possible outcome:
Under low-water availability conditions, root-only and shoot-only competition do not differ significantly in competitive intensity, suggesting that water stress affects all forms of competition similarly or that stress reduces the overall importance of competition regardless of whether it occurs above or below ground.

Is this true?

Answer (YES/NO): NO